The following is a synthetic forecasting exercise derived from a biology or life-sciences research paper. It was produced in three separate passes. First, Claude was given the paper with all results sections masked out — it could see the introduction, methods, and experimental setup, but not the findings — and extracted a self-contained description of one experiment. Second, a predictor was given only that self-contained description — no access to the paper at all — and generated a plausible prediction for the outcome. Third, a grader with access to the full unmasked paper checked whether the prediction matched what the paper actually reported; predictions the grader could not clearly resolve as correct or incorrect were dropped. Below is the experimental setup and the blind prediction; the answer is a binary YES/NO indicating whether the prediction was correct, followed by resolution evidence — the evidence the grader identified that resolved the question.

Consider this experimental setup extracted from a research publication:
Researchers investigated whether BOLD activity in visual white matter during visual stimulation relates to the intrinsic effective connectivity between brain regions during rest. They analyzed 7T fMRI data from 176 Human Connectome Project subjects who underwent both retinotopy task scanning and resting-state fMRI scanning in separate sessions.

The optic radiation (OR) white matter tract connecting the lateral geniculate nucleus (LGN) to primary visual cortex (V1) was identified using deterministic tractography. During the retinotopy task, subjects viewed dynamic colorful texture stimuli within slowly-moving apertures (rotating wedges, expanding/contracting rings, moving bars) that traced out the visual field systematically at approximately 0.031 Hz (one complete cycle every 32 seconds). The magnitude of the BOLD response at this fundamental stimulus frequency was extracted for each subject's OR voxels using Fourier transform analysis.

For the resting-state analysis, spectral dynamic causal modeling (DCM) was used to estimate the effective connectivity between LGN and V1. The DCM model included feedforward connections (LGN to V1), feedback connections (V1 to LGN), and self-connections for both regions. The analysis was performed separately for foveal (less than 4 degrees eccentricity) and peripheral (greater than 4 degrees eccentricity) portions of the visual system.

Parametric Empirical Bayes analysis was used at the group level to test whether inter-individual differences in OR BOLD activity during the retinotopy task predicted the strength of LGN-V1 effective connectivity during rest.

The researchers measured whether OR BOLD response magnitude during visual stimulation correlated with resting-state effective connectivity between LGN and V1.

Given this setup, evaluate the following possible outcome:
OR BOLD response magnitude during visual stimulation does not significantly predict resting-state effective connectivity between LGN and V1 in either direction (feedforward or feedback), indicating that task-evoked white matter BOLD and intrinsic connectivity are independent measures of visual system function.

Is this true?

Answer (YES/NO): NO